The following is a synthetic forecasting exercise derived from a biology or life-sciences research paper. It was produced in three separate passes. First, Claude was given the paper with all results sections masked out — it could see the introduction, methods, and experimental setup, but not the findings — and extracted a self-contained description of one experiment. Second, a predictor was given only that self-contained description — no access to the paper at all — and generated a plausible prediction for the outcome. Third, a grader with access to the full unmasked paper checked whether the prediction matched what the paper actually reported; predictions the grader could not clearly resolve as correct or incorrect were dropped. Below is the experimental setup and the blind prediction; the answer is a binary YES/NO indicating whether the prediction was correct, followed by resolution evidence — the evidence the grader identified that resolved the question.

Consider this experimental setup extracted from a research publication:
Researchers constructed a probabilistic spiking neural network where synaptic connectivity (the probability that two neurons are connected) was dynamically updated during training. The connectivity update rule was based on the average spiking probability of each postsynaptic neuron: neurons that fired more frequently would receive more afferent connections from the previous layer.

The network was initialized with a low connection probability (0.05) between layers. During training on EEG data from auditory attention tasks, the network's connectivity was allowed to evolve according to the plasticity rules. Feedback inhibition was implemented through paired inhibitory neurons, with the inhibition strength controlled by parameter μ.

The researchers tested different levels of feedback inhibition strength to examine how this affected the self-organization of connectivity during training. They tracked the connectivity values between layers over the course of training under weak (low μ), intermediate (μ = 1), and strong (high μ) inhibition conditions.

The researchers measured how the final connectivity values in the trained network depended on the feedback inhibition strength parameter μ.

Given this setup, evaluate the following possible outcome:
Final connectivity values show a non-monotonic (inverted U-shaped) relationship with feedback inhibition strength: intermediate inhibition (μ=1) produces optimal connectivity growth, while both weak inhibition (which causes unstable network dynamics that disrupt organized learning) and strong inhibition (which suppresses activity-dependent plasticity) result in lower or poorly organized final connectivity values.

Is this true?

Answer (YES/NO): NO